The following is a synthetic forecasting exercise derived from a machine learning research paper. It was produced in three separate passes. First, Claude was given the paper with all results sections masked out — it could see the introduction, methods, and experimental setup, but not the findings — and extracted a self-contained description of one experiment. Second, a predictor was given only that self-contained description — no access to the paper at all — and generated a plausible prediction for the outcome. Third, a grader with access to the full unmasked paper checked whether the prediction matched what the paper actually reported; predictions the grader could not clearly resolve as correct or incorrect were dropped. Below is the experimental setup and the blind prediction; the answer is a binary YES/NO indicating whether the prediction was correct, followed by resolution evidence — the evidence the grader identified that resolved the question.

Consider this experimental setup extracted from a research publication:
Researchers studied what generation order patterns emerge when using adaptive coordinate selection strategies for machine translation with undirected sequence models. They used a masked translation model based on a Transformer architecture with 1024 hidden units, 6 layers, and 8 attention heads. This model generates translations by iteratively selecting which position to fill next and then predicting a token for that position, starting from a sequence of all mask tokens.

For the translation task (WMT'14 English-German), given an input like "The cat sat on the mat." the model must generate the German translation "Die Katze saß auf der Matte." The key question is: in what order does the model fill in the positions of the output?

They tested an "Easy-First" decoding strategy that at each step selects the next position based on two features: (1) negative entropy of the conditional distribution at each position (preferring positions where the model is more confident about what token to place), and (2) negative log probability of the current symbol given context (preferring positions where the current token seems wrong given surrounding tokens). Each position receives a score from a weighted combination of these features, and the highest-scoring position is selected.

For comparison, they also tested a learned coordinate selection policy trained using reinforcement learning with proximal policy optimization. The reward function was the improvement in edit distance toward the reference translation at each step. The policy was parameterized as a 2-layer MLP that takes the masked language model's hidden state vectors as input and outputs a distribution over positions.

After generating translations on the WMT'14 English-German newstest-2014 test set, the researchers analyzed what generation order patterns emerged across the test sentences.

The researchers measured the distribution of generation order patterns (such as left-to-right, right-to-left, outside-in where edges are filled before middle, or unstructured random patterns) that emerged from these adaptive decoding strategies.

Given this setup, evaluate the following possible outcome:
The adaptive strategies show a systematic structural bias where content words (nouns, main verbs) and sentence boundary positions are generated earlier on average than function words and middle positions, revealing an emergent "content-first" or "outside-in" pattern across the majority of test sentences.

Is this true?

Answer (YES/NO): NO